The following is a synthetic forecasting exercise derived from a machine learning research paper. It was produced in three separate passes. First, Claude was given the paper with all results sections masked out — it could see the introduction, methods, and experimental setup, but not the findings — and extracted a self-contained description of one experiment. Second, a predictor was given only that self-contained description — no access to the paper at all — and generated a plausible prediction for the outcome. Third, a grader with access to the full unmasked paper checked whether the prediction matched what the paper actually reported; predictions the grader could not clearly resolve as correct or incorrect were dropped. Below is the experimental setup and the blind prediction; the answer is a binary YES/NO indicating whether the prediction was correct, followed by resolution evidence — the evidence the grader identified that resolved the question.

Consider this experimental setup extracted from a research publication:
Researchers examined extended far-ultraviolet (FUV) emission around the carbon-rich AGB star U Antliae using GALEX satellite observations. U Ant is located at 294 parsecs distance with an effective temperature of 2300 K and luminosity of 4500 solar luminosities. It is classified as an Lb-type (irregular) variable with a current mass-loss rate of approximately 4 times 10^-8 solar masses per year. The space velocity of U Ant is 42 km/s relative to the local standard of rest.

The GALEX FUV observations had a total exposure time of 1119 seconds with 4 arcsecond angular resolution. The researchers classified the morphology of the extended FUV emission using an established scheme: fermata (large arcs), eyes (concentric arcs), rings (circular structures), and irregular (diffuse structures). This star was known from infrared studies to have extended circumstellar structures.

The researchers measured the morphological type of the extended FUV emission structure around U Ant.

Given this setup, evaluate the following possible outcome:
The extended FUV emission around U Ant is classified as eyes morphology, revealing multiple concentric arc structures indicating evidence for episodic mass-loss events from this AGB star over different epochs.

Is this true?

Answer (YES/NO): NO